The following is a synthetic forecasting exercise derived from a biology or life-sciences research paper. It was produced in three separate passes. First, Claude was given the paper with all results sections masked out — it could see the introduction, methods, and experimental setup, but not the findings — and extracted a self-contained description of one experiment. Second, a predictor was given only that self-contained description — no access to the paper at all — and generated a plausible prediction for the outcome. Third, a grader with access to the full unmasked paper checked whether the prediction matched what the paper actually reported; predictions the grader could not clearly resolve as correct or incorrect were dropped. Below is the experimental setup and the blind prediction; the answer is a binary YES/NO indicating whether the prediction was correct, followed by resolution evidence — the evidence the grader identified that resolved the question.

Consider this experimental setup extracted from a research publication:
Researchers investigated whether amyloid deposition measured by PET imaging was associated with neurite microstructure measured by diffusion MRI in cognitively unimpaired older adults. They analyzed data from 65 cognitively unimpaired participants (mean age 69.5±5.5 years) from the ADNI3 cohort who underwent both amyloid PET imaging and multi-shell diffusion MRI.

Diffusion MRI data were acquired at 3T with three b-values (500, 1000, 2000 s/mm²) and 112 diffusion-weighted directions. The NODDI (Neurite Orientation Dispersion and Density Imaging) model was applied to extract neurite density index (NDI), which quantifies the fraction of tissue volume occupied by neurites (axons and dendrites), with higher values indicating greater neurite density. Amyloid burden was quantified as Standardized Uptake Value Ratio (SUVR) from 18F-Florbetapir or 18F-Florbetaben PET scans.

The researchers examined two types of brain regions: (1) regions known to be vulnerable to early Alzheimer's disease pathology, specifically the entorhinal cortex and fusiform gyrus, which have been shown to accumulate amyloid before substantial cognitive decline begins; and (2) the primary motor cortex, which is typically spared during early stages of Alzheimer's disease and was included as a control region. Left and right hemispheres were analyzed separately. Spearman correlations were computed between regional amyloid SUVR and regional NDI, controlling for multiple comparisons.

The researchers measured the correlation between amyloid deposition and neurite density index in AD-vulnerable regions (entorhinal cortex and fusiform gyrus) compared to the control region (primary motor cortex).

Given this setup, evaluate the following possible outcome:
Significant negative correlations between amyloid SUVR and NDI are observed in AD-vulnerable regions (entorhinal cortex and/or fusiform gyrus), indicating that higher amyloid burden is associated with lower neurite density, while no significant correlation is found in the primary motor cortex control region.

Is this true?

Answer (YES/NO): YES